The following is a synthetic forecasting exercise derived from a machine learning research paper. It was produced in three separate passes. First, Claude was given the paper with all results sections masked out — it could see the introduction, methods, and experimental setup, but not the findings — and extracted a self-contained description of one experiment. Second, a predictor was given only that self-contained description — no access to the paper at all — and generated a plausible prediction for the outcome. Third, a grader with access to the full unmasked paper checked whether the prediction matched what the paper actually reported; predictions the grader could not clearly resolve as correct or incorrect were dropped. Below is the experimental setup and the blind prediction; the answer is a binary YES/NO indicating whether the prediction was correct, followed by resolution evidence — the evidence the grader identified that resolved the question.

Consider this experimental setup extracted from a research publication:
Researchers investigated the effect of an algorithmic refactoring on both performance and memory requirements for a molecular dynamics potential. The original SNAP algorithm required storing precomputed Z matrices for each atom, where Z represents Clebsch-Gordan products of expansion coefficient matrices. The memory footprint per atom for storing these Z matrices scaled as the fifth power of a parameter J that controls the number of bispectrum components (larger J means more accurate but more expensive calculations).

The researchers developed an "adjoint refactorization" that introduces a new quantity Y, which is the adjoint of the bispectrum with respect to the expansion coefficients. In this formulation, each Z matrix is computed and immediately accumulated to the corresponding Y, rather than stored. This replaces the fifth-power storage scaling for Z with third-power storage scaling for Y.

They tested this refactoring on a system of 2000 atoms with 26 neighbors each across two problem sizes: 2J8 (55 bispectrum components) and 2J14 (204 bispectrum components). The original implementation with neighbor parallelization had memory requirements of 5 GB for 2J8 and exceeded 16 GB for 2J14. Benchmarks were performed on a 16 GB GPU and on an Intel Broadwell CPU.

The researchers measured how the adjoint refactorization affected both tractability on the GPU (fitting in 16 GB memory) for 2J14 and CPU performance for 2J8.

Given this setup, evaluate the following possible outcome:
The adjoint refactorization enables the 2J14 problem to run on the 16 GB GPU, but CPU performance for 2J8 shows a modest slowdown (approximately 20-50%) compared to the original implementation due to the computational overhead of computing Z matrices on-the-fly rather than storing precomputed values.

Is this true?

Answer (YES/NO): NO